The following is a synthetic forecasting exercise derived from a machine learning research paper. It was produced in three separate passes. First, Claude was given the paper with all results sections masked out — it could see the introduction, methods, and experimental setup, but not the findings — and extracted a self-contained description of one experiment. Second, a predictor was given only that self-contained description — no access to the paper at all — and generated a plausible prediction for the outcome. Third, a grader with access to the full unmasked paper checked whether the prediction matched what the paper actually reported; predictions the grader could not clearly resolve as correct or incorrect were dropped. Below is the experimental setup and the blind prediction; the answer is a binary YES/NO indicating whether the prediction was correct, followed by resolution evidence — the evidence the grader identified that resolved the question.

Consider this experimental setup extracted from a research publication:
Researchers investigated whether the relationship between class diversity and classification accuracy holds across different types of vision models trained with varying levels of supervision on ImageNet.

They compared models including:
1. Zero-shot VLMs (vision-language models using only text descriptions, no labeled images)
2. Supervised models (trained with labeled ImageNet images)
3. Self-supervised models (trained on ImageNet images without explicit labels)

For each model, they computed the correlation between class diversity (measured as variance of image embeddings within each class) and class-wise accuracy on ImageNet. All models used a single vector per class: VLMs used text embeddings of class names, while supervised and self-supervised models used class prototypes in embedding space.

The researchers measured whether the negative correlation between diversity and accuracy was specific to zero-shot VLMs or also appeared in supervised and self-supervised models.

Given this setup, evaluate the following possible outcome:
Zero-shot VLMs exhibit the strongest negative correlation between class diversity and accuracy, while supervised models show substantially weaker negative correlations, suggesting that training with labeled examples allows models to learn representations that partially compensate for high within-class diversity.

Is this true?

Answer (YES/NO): NO